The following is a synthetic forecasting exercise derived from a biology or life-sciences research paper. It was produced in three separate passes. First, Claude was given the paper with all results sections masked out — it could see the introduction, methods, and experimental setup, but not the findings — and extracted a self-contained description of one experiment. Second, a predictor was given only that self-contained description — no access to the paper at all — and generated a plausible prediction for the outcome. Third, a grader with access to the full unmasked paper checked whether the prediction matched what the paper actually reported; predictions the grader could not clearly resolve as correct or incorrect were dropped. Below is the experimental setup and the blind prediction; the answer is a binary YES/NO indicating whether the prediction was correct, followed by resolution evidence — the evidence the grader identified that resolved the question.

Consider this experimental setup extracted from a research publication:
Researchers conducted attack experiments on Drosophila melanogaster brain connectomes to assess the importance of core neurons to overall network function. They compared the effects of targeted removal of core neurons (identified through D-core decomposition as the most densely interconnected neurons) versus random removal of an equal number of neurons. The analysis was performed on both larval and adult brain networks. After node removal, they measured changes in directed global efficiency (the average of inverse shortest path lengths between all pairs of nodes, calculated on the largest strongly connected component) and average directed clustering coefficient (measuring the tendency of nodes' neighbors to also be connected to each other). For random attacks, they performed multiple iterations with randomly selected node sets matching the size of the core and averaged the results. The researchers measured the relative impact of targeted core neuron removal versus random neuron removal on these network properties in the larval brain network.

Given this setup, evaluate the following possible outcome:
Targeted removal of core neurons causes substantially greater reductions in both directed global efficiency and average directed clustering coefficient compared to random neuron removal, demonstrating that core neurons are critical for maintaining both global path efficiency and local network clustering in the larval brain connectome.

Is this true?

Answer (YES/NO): YES